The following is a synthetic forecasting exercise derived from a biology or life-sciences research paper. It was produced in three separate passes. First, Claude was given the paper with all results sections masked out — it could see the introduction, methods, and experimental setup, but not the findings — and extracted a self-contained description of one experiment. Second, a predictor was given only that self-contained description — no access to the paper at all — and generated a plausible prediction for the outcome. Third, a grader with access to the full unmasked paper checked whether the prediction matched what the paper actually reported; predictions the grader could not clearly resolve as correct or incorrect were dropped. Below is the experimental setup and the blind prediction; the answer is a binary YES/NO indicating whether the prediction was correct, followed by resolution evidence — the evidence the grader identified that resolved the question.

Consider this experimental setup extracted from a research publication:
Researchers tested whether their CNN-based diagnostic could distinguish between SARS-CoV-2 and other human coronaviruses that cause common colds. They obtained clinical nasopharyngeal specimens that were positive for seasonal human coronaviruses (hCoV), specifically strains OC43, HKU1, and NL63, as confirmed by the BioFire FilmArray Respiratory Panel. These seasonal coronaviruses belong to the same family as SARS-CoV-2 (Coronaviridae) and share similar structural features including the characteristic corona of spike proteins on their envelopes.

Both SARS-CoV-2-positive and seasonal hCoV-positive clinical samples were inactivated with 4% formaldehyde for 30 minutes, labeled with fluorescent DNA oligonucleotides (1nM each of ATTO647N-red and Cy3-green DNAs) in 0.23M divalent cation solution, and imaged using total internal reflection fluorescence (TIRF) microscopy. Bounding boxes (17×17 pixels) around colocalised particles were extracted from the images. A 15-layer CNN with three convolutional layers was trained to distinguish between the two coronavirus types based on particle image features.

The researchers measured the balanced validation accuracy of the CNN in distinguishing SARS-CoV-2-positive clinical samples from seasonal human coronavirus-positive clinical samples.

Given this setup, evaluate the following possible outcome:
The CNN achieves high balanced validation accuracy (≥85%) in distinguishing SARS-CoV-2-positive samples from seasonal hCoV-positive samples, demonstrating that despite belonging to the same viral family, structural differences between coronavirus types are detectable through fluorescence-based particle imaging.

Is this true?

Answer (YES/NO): NO